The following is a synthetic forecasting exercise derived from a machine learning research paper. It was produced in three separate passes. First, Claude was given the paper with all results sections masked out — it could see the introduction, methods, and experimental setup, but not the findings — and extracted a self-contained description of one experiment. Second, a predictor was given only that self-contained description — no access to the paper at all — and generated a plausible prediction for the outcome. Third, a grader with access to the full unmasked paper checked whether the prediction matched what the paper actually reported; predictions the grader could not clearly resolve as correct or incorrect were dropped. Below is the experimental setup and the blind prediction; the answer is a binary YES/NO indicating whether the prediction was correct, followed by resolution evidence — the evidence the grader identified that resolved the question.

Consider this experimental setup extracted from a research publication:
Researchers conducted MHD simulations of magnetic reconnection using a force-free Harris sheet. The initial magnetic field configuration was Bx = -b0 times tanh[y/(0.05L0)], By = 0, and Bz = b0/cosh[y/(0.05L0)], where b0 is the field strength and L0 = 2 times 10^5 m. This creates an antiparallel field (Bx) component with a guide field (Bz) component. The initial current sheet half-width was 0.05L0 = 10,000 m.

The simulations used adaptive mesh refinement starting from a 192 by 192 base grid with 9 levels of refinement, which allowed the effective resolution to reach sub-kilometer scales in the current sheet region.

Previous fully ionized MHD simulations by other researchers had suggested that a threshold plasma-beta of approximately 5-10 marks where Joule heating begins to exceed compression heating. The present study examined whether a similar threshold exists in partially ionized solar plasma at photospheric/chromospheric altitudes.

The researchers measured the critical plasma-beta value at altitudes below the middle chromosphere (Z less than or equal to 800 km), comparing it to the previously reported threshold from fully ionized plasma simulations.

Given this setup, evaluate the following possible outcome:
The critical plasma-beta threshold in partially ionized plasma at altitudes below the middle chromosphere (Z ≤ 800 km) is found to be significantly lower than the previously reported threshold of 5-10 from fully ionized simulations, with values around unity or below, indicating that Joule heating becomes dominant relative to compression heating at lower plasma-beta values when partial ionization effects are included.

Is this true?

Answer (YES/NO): NO